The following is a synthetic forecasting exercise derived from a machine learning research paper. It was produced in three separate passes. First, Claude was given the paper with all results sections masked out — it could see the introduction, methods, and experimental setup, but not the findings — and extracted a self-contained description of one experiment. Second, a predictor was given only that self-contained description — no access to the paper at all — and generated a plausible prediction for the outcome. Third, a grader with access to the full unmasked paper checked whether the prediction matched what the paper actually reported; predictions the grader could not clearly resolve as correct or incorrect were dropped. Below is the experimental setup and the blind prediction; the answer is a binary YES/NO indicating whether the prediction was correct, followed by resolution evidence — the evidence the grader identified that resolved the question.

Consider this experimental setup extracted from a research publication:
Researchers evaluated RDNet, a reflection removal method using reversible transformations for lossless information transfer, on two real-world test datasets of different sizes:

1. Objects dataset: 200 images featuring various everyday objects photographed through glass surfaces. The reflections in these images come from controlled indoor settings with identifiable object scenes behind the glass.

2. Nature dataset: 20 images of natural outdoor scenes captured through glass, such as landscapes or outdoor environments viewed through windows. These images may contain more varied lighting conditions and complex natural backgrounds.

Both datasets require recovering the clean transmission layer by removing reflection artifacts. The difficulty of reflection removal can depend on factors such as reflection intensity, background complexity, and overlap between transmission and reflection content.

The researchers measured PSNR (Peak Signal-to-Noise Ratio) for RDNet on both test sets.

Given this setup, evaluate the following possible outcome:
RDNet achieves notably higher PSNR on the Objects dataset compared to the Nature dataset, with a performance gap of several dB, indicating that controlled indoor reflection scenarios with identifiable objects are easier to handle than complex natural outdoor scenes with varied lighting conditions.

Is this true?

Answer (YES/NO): NO